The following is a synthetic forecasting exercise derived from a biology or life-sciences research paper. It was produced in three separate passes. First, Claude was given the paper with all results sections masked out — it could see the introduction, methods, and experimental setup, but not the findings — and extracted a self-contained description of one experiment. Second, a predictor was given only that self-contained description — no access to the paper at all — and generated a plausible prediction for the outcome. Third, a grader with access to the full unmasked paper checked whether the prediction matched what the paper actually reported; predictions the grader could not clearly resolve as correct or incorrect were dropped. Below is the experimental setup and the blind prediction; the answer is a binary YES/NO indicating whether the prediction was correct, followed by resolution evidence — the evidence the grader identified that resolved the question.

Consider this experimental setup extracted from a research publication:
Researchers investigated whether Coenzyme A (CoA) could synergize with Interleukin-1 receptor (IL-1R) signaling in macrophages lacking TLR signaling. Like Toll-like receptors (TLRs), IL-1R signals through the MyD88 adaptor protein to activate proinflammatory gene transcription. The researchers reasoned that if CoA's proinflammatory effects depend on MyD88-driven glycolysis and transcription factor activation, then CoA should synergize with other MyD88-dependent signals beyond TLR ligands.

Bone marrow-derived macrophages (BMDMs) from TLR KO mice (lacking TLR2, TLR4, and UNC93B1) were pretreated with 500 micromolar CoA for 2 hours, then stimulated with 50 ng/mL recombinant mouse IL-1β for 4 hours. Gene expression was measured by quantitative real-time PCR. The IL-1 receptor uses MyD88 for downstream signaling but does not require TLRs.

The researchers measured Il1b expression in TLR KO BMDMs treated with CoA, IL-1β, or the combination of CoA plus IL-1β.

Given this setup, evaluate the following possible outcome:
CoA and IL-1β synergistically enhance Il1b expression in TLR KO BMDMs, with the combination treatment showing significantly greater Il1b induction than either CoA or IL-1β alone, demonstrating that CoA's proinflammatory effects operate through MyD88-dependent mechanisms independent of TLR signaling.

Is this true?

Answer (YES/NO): YES